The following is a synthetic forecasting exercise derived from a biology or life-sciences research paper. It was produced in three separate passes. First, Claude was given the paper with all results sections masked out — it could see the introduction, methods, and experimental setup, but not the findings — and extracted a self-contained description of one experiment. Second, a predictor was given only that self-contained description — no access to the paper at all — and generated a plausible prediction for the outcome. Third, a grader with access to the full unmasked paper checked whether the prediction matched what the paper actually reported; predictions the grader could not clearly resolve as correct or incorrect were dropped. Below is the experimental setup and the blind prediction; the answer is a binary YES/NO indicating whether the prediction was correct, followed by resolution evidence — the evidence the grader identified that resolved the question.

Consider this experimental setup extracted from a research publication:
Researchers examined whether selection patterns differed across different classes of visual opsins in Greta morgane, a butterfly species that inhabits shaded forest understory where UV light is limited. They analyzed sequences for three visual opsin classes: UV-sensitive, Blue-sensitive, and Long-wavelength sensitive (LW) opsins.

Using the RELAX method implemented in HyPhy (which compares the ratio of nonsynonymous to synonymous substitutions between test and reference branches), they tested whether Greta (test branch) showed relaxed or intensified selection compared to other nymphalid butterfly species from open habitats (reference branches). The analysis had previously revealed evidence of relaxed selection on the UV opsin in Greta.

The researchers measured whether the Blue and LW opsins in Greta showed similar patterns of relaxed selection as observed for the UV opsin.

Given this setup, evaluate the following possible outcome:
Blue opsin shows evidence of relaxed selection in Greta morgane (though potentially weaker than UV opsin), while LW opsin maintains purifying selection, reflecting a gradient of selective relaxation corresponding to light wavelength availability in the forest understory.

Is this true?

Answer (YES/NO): NO